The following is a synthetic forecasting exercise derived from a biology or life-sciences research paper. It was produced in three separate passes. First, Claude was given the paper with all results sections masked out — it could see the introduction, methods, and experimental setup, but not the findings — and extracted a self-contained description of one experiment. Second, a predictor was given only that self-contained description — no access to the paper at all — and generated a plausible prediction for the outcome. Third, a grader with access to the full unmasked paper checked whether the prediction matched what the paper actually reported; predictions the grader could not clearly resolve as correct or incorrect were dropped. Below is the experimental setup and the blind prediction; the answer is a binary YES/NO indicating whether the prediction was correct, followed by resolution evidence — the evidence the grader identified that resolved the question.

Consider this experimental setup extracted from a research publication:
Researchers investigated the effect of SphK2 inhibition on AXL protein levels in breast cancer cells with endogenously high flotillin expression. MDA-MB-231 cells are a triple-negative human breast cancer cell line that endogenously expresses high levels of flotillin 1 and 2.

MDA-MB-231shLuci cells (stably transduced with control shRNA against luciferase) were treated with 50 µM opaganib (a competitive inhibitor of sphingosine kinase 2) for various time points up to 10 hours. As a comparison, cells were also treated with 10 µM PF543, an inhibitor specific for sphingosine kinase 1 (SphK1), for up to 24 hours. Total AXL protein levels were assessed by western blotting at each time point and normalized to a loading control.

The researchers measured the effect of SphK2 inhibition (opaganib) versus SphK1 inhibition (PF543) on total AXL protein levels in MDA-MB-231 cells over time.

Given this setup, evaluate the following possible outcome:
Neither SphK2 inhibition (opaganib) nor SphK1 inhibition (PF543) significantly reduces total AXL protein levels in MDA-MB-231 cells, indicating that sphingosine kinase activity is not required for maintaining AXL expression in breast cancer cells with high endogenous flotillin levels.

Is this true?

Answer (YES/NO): NO